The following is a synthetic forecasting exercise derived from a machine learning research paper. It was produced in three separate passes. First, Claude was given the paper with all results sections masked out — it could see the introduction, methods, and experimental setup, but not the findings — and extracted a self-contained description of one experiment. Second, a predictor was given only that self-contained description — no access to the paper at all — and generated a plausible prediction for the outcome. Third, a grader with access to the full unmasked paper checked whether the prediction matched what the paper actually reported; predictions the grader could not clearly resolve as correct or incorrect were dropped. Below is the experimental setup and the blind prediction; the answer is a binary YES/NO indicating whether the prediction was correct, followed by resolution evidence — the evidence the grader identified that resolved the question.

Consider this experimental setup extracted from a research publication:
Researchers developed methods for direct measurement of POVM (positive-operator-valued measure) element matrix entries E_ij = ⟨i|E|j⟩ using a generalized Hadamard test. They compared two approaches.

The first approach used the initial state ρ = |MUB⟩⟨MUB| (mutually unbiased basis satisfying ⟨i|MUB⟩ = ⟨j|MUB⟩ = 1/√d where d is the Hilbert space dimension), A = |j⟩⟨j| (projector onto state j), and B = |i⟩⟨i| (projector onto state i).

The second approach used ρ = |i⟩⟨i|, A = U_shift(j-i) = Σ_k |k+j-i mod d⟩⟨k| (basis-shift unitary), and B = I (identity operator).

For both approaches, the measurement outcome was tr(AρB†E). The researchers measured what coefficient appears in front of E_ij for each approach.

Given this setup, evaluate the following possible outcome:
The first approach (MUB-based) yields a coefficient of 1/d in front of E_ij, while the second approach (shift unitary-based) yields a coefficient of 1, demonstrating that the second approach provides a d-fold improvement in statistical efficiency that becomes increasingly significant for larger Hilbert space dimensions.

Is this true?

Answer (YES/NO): YES